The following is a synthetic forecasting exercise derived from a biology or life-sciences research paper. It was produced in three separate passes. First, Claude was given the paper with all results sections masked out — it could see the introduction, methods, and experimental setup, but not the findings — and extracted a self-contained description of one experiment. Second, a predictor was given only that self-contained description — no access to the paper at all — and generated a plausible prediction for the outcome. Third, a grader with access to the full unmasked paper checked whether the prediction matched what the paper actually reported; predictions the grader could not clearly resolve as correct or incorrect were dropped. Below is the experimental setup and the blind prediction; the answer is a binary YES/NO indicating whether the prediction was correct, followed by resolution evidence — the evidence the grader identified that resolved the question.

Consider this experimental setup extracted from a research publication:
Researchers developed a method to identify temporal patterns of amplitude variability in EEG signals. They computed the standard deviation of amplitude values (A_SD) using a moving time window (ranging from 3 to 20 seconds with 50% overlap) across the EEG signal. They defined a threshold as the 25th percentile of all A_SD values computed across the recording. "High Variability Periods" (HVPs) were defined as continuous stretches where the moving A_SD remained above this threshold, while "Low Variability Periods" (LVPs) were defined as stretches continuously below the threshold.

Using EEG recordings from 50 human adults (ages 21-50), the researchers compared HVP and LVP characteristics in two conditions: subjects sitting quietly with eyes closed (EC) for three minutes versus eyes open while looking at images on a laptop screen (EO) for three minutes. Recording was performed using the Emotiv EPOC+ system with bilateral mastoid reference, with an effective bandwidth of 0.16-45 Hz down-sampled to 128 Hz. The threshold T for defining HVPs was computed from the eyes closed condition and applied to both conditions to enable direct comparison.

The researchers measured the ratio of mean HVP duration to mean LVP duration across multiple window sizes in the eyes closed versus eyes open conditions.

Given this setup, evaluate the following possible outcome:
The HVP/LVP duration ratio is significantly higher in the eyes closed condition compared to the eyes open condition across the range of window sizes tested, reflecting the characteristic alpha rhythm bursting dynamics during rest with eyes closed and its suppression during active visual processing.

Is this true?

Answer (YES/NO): NO